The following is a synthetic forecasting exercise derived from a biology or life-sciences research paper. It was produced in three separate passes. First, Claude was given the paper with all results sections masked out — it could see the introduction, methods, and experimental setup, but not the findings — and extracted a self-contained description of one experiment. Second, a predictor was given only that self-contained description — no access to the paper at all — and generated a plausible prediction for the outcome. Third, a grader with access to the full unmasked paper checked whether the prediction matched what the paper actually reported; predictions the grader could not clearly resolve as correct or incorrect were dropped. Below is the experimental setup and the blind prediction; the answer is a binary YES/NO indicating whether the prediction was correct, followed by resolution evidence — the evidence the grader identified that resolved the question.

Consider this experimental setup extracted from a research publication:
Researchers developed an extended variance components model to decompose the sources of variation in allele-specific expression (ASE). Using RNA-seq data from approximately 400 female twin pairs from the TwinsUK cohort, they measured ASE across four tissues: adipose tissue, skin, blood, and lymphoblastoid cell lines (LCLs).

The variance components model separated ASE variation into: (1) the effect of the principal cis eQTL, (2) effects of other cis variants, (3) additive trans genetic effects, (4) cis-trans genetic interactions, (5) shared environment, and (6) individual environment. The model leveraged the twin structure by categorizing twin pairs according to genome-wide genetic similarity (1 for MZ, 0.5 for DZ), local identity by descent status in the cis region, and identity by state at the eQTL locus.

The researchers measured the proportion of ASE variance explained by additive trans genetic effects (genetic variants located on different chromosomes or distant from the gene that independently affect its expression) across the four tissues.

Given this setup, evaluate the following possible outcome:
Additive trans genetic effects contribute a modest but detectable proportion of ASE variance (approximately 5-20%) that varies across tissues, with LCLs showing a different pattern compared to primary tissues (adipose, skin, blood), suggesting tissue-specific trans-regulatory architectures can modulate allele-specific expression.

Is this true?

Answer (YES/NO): NO